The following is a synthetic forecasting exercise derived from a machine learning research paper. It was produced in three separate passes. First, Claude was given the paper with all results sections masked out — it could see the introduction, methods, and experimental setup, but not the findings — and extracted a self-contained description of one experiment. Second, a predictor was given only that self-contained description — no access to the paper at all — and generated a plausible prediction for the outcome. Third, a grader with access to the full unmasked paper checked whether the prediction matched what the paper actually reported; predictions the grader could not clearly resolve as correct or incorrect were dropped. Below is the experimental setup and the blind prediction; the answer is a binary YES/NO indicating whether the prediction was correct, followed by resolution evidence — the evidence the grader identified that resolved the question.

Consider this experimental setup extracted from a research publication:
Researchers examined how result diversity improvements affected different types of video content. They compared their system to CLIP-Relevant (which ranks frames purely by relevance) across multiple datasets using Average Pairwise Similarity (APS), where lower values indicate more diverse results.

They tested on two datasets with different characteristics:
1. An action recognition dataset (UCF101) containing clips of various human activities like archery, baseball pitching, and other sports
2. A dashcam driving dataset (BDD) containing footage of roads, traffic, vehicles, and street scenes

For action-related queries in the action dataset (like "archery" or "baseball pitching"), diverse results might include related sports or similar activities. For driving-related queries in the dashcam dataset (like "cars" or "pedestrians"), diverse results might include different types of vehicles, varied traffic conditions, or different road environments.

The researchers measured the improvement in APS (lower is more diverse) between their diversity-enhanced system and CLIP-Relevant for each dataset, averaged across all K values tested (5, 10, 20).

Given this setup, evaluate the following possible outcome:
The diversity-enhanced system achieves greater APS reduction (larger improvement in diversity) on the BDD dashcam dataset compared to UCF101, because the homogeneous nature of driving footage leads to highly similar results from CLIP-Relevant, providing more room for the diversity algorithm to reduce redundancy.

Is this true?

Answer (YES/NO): NO